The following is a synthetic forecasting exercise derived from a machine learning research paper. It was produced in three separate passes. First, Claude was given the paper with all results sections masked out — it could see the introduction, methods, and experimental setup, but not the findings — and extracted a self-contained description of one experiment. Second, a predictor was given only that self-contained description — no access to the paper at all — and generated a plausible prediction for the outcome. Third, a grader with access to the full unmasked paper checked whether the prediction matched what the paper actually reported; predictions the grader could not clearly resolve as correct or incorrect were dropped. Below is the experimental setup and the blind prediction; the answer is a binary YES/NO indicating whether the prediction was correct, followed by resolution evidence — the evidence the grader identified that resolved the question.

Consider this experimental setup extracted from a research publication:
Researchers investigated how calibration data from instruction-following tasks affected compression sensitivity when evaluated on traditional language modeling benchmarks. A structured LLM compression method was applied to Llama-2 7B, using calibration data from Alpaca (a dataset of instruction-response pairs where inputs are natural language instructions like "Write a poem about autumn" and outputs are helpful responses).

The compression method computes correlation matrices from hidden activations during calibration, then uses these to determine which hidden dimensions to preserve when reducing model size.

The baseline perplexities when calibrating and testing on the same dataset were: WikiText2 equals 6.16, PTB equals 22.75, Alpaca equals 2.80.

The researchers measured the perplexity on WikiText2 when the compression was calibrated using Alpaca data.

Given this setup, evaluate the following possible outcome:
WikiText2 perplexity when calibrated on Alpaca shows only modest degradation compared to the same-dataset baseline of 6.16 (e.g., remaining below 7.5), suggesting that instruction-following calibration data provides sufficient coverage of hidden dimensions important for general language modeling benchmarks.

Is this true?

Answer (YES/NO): NO